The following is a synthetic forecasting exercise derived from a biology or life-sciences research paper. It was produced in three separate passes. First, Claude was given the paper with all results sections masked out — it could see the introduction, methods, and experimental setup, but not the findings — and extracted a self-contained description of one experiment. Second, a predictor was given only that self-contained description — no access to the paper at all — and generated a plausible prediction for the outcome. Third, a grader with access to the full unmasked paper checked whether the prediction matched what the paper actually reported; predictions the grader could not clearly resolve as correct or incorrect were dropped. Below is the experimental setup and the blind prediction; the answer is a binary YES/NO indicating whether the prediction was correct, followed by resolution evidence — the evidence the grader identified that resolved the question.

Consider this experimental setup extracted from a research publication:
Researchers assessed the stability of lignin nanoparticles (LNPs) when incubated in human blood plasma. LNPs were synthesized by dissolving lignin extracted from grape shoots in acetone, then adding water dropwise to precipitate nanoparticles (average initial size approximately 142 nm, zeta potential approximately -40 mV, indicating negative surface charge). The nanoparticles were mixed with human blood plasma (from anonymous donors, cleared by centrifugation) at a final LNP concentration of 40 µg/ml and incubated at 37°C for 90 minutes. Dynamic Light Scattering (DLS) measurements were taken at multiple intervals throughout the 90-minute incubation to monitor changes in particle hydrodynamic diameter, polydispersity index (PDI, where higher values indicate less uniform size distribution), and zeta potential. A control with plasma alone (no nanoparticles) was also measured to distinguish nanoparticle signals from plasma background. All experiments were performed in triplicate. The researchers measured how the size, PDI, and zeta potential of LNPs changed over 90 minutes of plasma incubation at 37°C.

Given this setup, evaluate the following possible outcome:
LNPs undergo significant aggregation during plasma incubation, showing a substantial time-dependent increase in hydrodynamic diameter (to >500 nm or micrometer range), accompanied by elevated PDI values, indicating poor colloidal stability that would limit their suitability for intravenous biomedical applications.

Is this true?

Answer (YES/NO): NO